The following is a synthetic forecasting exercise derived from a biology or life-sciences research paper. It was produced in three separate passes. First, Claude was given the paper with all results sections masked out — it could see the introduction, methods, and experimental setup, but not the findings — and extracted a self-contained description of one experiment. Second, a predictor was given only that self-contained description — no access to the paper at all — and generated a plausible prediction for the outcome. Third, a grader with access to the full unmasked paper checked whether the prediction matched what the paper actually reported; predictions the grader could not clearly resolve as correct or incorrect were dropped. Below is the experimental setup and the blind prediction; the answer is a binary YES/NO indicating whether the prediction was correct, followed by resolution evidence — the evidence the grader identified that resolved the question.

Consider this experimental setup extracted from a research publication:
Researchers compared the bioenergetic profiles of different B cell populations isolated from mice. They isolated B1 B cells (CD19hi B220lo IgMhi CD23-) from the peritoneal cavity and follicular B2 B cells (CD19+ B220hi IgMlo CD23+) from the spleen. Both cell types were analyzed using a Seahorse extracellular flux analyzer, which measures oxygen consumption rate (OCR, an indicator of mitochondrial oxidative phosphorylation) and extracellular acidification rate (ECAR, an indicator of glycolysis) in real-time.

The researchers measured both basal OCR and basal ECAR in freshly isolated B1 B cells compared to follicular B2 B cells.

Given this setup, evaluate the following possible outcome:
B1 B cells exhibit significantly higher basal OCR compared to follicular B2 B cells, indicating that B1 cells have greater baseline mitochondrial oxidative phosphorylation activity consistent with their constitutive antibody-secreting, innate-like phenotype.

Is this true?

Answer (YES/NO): YES